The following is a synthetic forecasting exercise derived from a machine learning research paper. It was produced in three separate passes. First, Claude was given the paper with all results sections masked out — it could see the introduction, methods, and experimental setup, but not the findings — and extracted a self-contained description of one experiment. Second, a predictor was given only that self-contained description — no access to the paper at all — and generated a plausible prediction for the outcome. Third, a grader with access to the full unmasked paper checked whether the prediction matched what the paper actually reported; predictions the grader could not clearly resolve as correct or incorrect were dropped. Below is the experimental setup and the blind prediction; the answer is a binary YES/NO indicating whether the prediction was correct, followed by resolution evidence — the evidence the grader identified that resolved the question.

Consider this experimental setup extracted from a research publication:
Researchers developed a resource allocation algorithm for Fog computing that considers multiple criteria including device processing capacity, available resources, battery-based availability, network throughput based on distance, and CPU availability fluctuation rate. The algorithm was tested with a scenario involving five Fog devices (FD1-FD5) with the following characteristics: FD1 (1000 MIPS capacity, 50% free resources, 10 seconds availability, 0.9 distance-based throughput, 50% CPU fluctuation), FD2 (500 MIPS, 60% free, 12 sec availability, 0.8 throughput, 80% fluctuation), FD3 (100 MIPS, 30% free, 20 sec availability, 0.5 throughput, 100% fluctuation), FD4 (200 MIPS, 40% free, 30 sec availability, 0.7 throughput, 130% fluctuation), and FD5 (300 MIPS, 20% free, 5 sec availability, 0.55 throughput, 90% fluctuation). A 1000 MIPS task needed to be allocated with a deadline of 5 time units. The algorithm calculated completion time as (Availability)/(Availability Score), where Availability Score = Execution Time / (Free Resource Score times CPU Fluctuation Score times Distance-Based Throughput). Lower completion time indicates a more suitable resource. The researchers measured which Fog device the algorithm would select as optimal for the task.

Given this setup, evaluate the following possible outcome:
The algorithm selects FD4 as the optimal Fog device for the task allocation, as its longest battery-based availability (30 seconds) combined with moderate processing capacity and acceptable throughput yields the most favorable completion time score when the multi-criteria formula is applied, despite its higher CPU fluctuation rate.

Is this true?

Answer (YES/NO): YES